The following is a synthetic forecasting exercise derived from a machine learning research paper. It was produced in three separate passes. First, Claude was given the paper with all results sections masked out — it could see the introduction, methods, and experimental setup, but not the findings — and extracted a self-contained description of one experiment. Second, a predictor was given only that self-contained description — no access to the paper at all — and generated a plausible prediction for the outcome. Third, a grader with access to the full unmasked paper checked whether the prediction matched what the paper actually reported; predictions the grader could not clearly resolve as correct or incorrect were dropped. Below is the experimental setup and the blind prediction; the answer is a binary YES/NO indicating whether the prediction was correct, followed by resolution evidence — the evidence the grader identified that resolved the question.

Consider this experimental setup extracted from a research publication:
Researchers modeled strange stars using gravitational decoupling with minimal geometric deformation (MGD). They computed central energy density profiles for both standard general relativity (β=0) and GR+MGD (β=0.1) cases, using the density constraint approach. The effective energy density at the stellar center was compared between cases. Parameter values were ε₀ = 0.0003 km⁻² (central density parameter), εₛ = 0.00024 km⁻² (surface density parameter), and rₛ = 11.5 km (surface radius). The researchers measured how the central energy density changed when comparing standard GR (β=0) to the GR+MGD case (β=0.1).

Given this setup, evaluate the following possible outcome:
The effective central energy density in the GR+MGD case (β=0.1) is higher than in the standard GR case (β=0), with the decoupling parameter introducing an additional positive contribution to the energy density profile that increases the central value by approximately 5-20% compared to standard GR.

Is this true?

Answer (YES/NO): YES